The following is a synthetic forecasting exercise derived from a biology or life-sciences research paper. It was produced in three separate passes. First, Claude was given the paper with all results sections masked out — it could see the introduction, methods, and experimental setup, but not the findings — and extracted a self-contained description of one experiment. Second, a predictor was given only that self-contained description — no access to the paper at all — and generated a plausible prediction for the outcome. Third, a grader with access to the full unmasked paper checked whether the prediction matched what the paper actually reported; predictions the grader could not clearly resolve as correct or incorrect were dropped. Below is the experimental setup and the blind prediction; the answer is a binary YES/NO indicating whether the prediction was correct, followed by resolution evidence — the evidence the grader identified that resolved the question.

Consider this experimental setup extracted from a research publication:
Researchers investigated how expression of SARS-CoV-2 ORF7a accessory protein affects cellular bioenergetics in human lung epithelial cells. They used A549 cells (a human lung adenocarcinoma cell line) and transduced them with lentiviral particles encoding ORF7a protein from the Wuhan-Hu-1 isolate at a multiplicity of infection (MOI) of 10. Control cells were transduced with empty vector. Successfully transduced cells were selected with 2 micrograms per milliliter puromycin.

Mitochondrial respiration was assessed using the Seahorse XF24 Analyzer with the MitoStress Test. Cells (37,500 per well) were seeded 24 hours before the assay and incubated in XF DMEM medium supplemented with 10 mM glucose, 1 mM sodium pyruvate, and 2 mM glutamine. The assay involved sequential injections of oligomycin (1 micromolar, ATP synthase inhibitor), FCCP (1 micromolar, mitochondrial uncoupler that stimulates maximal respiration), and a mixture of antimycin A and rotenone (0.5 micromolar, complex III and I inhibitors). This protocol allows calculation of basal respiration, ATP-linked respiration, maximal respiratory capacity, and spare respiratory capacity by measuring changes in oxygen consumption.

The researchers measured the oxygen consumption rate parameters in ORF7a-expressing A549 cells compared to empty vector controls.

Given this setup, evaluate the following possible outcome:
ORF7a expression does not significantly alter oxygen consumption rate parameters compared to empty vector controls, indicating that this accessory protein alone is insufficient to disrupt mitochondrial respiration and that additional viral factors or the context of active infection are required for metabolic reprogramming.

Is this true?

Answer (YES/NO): NO